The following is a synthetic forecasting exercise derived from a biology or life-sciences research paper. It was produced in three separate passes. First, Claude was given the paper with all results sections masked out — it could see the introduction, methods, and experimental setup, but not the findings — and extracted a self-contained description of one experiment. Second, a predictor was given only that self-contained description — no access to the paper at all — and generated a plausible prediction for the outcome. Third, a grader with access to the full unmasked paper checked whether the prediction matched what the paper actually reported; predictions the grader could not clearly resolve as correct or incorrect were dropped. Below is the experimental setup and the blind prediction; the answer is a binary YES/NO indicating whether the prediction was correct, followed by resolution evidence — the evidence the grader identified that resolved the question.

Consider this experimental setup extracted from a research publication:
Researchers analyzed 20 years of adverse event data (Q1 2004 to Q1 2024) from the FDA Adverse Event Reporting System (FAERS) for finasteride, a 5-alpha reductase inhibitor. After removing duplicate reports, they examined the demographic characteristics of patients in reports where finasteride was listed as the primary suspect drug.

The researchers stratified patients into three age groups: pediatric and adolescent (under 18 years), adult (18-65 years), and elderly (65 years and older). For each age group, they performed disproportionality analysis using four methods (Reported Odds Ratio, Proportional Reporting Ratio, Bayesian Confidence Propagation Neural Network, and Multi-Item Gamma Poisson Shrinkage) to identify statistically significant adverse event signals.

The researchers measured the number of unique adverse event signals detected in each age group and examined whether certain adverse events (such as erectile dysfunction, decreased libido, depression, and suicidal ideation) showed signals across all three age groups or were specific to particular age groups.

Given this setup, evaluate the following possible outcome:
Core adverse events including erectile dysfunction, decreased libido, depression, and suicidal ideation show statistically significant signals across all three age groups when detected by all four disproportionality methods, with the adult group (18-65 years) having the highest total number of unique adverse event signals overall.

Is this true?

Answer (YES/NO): NO